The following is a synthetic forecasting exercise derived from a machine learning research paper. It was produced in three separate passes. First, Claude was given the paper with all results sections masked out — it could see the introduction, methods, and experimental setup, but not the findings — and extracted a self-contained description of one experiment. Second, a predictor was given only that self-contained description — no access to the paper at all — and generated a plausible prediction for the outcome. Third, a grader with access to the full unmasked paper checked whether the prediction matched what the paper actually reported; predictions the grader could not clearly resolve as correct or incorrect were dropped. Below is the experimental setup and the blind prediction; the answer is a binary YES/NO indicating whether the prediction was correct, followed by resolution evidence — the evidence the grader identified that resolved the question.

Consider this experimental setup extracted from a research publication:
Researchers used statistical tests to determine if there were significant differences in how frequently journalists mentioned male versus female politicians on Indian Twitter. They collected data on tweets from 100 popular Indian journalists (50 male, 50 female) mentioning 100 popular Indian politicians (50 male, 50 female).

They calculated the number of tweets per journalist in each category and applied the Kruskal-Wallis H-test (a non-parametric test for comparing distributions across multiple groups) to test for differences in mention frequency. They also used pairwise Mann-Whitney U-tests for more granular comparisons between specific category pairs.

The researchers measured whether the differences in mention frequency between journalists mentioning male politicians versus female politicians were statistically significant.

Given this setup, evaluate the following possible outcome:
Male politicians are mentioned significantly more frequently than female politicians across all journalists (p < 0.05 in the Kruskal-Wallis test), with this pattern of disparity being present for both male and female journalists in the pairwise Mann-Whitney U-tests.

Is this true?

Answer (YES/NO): YES